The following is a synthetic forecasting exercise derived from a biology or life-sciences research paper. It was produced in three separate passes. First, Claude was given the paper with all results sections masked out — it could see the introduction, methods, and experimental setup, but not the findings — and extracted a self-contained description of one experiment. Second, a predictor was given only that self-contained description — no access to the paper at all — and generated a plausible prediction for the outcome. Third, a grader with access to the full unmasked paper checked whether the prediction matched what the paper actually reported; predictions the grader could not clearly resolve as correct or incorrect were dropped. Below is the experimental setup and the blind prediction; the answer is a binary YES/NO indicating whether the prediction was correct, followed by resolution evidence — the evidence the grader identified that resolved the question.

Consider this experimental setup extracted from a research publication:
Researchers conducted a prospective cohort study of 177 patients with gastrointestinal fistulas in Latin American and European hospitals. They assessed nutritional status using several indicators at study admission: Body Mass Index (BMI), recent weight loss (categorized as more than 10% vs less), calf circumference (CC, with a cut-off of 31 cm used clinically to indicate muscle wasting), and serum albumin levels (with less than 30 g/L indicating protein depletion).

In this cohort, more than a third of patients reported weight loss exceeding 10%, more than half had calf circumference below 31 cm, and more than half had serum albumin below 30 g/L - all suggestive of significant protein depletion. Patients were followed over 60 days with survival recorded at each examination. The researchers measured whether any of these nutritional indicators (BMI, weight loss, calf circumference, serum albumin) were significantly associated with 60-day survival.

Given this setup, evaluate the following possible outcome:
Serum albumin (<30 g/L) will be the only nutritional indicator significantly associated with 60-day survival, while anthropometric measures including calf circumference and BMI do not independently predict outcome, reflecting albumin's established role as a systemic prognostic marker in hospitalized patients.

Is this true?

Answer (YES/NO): NO